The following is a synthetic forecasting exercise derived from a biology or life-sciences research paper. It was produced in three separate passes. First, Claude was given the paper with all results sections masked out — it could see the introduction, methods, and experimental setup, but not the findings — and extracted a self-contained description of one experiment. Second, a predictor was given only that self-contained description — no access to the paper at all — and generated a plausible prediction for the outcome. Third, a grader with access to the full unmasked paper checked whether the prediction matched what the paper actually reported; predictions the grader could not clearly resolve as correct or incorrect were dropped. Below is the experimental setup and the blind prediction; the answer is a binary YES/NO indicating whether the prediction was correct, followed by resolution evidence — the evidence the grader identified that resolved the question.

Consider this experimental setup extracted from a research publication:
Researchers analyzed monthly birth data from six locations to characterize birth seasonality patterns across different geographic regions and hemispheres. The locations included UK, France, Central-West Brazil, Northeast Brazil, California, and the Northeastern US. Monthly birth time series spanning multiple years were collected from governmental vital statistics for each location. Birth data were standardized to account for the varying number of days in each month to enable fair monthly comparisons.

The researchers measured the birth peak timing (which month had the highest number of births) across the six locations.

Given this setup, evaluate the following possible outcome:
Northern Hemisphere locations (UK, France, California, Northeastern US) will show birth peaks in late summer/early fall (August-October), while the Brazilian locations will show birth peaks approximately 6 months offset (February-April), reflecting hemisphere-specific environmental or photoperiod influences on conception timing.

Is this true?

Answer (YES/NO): NO